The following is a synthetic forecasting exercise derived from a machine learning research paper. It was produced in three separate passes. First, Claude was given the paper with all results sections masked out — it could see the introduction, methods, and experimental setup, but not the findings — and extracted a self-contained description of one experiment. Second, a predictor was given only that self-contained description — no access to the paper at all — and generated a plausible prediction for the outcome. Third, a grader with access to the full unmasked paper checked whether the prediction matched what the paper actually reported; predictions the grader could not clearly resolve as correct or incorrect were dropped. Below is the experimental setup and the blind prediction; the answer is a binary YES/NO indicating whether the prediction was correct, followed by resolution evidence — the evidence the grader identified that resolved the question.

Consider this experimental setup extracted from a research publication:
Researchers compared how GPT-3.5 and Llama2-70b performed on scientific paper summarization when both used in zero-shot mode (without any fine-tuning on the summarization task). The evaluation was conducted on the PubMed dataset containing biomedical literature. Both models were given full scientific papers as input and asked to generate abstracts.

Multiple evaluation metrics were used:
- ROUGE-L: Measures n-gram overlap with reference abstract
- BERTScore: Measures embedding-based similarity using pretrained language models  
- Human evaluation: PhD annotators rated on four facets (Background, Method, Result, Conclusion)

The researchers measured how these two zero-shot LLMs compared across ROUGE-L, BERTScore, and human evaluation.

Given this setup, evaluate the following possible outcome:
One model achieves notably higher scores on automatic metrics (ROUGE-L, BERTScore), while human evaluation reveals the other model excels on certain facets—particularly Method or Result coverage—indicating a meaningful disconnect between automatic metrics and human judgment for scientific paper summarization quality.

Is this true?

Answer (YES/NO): NO